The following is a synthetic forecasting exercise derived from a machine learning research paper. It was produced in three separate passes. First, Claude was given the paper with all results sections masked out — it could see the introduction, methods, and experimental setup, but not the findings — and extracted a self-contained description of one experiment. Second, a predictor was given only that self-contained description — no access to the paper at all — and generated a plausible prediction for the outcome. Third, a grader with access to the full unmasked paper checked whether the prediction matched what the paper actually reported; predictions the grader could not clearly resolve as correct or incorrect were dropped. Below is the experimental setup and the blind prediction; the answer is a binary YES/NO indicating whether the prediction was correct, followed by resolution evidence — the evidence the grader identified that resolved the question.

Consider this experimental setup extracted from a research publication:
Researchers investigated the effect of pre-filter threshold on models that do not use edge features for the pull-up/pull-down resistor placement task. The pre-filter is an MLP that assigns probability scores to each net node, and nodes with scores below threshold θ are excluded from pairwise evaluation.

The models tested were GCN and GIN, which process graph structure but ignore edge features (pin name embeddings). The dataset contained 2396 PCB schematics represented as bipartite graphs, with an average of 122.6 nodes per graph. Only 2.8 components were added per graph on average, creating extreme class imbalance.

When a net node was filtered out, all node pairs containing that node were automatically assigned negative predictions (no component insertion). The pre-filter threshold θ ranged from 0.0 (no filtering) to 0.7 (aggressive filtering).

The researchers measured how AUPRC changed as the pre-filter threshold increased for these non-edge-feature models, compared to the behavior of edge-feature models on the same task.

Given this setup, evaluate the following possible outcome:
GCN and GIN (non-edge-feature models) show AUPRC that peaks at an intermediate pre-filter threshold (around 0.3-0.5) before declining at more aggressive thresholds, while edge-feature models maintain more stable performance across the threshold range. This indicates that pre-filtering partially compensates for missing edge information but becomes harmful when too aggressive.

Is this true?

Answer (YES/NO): NO